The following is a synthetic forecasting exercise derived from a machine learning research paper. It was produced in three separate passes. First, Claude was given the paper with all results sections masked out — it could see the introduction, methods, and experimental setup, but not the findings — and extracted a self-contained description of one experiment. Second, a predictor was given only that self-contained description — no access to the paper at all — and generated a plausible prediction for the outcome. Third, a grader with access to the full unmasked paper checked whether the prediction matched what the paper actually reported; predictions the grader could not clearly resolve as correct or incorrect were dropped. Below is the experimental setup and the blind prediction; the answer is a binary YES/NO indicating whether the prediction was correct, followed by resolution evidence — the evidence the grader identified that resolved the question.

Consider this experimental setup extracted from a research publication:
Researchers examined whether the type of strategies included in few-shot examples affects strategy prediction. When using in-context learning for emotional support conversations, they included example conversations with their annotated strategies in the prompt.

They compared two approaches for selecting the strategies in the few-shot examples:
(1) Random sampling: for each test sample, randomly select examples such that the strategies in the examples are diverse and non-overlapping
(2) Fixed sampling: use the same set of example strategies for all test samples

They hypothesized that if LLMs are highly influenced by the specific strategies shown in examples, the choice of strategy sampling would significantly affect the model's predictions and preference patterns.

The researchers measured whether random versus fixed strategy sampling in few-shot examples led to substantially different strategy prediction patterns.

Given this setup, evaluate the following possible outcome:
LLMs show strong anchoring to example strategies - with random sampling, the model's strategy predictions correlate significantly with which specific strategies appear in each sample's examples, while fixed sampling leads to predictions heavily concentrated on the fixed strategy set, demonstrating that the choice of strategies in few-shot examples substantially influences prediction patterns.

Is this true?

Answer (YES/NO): NO